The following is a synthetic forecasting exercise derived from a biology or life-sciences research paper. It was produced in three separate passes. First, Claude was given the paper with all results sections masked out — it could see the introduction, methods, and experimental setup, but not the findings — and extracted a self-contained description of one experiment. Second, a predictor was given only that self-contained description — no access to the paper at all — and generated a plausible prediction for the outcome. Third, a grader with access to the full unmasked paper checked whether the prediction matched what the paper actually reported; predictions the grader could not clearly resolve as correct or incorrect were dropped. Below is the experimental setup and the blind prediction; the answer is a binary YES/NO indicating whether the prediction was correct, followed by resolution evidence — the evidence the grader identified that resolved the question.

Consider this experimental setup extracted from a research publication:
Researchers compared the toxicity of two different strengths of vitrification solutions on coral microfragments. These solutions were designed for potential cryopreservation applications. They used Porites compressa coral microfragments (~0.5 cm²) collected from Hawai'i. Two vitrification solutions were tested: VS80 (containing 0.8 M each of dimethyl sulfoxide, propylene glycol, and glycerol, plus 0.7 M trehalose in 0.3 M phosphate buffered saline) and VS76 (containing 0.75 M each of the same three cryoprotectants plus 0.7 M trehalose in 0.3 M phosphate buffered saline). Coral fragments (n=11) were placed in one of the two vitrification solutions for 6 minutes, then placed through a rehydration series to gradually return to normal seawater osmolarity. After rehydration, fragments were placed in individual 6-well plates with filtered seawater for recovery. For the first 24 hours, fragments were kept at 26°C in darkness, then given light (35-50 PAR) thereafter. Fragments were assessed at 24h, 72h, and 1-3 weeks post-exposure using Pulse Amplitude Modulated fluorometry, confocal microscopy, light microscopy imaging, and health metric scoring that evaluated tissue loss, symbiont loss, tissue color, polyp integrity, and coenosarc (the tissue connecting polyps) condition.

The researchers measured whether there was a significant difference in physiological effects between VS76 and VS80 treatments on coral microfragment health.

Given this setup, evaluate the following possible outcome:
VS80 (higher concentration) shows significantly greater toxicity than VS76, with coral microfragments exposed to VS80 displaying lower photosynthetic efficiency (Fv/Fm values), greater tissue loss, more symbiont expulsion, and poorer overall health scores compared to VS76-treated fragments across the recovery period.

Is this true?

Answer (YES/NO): NO